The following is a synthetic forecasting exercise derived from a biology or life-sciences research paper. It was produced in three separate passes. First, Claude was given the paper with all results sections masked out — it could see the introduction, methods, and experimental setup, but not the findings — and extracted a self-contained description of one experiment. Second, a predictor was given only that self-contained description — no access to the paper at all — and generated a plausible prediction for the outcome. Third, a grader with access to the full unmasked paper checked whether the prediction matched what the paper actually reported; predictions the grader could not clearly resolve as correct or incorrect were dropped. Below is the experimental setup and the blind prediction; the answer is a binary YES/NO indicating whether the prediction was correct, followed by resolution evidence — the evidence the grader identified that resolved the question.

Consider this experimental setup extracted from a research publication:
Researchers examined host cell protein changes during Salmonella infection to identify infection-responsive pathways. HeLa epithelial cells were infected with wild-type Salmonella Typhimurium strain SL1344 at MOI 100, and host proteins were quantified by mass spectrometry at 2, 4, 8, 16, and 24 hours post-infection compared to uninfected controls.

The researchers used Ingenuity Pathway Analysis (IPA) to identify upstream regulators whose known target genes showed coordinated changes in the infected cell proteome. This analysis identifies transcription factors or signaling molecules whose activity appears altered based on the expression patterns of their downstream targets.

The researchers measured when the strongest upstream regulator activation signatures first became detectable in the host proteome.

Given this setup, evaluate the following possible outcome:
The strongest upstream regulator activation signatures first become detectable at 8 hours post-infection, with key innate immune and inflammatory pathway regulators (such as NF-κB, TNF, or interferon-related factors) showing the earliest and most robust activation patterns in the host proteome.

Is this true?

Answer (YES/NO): NO